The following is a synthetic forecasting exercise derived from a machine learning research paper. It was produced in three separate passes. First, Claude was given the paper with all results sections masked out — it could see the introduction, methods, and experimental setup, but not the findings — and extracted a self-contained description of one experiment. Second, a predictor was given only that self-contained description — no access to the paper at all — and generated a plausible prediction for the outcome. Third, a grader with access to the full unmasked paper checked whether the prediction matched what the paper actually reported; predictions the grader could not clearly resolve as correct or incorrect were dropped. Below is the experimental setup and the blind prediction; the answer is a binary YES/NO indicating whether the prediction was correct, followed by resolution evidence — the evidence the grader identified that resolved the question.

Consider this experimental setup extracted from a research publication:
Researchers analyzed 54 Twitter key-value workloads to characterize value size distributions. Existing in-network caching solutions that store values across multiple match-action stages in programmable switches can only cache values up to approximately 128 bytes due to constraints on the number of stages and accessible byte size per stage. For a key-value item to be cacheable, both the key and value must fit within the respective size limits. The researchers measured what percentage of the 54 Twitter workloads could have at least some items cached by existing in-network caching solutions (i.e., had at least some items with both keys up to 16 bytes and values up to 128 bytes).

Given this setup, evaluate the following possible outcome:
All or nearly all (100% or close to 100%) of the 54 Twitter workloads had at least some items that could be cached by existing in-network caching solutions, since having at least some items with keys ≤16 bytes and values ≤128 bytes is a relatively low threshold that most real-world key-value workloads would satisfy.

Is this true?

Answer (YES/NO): NO